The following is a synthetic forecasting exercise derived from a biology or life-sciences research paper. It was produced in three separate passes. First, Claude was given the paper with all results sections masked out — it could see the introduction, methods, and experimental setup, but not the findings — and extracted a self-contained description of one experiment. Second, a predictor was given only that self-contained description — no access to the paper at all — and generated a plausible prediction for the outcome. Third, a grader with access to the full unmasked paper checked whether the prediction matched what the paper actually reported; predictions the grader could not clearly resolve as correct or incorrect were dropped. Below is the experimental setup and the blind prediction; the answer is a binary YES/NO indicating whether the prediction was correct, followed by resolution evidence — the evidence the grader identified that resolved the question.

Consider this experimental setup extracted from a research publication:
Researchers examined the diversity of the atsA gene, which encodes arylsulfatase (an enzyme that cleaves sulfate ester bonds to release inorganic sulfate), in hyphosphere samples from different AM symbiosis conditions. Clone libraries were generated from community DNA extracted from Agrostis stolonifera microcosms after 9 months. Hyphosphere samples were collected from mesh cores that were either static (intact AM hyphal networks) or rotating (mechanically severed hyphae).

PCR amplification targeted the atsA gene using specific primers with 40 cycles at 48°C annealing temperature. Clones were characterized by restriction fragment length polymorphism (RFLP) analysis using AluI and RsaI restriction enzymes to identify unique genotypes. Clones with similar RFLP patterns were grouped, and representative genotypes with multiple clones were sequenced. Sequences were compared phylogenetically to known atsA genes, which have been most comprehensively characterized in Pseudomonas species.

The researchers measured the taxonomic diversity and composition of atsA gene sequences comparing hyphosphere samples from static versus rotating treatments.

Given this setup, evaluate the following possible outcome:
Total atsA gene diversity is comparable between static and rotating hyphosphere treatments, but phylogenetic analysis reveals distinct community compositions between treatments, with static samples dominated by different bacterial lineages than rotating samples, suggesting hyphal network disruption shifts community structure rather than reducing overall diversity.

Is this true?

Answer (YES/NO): NO